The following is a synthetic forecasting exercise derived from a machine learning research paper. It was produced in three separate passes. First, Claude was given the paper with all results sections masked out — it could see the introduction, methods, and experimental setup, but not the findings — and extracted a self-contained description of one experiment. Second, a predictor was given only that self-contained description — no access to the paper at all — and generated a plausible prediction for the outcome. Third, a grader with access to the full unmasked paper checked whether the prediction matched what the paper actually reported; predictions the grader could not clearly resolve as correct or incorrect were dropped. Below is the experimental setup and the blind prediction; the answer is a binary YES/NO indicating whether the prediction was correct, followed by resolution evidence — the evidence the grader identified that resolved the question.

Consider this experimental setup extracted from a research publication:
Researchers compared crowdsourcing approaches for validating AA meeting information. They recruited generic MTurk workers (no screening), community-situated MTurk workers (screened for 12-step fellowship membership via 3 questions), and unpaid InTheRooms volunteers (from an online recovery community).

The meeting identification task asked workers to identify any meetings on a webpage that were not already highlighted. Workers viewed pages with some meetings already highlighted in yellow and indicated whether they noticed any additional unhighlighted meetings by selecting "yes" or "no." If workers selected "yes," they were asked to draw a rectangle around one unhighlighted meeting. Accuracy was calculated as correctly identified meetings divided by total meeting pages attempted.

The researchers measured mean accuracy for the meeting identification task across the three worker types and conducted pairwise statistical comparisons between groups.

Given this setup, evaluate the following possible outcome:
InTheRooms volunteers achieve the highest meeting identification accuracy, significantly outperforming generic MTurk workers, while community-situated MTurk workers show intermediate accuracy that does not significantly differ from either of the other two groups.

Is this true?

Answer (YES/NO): NO